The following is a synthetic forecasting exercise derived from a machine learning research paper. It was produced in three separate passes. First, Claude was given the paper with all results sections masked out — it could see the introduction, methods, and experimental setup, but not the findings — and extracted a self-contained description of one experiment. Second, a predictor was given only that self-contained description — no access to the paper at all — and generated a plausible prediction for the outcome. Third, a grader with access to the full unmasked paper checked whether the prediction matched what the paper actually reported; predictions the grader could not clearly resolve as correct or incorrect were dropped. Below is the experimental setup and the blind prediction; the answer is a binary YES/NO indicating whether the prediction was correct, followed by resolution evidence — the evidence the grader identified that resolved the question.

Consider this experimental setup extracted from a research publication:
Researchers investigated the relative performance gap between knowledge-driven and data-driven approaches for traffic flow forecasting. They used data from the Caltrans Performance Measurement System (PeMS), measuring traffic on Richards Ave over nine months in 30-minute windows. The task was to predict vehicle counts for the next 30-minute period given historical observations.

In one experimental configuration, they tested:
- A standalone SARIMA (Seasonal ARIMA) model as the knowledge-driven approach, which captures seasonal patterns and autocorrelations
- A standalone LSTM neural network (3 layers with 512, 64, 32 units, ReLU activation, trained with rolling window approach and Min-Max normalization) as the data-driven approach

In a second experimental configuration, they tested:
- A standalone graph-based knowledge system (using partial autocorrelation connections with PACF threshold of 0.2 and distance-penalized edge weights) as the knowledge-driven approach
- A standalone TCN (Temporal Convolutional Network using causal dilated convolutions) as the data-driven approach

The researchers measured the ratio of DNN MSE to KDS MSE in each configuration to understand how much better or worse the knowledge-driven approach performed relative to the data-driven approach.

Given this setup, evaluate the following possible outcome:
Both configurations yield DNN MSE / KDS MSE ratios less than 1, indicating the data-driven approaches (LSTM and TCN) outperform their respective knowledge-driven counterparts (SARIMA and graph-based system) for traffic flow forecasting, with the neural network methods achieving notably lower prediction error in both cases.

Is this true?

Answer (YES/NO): NO